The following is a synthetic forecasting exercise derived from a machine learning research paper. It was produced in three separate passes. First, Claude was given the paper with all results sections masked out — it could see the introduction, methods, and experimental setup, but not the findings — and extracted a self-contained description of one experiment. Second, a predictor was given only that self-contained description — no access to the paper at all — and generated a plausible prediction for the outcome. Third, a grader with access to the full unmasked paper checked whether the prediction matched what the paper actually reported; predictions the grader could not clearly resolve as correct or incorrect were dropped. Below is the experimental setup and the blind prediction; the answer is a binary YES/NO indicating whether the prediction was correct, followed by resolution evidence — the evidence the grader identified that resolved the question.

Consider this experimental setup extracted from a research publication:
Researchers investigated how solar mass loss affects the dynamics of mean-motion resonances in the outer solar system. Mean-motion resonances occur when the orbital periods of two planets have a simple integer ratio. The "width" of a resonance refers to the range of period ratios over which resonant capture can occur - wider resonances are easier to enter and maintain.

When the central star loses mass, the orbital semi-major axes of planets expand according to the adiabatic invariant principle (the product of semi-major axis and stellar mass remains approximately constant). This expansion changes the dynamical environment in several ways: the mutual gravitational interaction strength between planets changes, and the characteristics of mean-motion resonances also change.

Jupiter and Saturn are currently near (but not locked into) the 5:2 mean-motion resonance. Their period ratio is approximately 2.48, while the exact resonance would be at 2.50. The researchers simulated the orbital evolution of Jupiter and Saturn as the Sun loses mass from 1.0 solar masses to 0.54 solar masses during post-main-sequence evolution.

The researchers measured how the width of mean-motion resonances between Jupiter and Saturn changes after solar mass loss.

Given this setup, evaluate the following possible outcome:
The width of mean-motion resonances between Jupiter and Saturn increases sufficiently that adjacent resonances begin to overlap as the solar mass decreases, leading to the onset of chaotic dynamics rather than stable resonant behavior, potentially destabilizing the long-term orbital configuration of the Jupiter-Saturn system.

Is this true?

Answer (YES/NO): NO